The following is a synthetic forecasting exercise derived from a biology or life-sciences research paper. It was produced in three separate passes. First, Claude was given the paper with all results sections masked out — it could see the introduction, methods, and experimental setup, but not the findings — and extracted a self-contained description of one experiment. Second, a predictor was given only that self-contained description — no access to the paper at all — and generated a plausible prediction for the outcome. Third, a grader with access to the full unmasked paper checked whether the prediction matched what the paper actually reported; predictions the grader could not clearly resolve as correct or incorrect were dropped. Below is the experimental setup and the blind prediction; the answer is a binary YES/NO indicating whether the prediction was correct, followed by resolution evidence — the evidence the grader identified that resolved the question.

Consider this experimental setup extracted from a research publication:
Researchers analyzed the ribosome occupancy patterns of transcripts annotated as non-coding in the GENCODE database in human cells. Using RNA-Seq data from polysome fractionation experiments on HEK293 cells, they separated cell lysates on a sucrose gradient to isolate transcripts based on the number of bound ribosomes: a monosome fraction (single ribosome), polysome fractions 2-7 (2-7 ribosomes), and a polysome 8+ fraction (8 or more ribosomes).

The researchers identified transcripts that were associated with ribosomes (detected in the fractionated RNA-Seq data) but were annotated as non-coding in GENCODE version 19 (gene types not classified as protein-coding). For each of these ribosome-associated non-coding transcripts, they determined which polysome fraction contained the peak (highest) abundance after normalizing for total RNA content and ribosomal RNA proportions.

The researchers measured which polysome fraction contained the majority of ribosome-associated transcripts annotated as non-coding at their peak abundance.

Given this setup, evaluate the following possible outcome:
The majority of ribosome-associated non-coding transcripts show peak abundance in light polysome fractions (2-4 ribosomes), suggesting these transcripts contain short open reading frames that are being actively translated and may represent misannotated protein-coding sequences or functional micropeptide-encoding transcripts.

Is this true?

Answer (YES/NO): NO